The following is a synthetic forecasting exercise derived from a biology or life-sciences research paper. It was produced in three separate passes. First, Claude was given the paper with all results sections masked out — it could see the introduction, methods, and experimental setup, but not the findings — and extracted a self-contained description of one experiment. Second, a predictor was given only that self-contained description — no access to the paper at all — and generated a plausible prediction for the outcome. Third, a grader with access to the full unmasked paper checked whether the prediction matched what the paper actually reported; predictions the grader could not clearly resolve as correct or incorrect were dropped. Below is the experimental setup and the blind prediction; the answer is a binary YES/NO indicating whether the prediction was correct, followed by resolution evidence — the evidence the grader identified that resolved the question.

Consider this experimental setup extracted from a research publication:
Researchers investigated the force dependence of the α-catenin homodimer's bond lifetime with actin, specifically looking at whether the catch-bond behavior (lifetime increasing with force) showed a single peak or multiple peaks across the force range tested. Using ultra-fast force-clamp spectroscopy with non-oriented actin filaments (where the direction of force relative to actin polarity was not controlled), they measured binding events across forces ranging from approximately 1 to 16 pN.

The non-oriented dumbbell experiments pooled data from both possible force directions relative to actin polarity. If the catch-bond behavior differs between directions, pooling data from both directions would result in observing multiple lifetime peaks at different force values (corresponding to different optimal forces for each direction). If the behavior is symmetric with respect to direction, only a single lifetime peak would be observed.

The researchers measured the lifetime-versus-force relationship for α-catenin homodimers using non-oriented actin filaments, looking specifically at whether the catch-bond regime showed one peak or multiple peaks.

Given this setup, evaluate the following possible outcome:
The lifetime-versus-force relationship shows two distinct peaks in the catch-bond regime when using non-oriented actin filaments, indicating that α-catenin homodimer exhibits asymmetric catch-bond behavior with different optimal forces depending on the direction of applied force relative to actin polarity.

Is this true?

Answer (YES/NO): YES